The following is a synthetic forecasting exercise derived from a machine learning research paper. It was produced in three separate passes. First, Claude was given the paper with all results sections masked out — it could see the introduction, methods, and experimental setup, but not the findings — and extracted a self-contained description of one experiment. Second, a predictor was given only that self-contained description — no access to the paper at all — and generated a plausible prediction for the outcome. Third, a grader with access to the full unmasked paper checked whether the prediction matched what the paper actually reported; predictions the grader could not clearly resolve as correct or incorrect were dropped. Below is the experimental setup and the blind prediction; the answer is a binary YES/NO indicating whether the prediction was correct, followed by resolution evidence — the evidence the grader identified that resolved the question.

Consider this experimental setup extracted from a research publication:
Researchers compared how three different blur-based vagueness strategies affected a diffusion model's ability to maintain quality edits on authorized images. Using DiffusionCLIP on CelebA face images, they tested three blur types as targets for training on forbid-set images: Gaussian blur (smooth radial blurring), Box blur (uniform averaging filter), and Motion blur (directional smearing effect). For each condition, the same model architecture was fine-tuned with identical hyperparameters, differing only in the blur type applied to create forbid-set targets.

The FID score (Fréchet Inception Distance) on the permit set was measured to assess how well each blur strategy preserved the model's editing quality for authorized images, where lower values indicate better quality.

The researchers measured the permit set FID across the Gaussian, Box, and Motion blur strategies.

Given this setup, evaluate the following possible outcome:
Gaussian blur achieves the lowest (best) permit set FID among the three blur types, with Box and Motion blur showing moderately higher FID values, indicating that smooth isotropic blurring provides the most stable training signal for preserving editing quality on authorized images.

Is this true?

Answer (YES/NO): YES